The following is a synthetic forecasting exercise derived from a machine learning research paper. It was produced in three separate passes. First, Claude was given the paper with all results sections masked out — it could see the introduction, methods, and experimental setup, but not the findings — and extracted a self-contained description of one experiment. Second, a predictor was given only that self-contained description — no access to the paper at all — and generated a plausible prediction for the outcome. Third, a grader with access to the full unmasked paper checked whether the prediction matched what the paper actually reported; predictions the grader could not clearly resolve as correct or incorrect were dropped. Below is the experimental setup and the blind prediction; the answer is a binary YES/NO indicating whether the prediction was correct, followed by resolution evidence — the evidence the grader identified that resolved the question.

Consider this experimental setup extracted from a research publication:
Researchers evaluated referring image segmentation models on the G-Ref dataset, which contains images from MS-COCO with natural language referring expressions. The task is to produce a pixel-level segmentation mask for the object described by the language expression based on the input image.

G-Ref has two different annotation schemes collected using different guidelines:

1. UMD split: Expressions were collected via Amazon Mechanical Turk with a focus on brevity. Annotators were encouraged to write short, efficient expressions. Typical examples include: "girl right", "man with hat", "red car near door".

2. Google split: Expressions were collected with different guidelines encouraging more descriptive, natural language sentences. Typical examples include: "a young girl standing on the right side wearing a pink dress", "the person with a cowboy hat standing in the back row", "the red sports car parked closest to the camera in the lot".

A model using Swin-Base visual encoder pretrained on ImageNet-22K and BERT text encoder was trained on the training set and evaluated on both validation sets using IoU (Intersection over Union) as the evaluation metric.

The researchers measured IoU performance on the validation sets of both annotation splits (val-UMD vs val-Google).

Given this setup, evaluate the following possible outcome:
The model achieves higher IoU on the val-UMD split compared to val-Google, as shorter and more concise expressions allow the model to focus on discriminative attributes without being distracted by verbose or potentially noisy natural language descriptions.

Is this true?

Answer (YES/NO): YES